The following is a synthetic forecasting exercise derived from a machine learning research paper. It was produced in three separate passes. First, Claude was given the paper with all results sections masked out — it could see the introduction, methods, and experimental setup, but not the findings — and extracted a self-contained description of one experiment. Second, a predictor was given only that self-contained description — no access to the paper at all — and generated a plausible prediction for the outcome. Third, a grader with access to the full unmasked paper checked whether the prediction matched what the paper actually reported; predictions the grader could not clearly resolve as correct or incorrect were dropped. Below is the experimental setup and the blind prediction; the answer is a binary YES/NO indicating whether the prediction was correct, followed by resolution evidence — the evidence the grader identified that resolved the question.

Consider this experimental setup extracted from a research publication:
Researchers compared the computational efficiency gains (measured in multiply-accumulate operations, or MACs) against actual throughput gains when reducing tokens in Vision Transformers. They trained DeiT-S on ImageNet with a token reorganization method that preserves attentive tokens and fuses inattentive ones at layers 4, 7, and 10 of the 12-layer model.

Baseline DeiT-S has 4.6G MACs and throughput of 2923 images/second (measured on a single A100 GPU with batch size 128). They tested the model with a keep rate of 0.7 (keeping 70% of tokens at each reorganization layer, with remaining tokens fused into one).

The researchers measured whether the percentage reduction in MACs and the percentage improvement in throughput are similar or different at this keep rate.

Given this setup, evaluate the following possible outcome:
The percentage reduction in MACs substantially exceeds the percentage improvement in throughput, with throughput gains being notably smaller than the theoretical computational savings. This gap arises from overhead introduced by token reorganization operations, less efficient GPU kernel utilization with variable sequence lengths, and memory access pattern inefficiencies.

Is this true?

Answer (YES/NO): NO